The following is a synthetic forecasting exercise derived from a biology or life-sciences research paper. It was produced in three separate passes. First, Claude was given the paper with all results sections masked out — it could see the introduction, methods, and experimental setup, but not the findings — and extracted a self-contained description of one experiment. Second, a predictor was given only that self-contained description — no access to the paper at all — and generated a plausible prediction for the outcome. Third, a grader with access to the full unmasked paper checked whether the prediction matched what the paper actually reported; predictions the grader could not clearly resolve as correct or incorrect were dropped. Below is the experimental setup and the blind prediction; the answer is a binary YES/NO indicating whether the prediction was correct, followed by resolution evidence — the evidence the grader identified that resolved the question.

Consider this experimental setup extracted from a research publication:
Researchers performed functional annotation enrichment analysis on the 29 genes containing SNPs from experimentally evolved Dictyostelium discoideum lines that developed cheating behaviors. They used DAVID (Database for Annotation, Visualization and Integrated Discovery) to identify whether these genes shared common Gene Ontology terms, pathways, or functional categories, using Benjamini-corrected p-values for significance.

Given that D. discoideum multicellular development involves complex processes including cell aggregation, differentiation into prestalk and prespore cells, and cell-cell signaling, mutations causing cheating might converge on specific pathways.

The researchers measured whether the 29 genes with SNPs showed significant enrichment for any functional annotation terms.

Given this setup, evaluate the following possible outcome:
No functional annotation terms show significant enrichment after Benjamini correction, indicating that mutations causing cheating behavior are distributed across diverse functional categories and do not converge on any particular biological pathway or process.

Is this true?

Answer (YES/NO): YES